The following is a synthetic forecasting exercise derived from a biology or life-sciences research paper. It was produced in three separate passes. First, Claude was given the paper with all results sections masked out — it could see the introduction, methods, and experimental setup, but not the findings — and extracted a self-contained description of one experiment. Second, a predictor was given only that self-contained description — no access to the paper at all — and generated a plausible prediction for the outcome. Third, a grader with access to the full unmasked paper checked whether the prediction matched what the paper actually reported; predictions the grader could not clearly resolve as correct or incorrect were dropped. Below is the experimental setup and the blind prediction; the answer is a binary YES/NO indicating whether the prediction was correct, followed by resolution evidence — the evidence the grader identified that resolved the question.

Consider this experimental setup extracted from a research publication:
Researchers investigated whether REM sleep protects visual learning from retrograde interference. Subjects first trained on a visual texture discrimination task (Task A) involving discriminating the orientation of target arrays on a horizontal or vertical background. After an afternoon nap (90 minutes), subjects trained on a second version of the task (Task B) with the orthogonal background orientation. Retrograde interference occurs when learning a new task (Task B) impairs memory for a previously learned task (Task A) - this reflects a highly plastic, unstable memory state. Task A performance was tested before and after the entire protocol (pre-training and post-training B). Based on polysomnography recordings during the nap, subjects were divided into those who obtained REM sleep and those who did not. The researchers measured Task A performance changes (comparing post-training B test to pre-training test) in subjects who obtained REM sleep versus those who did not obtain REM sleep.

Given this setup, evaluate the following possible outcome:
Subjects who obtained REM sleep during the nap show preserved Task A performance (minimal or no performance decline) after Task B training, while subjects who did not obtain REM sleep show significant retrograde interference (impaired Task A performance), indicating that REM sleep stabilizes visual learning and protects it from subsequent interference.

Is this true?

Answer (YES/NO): NO